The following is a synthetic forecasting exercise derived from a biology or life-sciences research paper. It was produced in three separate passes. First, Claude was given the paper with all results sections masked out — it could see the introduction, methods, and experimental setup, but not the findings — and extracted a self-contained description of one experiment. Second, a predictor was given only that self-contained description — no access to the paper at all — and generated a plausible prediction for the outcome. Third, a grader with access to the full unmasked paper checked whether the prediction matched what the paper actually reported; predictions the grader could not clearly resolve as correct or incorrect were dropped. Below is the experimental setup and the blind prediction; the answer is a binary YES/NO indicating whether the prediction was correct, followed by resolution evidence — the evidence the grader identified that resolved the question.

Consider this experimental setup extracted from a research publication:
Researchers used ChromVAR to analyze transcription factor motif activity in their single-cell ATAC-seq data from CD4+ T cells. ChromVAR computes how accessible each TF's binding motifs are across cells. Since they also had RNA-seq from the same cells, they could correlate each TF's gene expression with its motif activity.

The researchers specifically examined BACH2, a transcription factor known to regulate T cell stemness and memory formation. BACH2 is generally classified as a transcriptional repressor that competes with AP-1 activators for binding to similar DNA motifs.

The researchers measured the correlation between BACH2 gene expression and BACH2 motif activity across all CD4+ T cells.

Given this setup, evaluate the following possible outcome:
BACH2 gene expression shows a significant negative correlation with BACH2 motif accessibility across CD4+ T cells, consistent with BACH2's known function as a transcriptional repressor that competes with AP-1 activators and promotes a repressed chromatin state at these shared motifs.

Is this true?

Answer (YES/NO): YES